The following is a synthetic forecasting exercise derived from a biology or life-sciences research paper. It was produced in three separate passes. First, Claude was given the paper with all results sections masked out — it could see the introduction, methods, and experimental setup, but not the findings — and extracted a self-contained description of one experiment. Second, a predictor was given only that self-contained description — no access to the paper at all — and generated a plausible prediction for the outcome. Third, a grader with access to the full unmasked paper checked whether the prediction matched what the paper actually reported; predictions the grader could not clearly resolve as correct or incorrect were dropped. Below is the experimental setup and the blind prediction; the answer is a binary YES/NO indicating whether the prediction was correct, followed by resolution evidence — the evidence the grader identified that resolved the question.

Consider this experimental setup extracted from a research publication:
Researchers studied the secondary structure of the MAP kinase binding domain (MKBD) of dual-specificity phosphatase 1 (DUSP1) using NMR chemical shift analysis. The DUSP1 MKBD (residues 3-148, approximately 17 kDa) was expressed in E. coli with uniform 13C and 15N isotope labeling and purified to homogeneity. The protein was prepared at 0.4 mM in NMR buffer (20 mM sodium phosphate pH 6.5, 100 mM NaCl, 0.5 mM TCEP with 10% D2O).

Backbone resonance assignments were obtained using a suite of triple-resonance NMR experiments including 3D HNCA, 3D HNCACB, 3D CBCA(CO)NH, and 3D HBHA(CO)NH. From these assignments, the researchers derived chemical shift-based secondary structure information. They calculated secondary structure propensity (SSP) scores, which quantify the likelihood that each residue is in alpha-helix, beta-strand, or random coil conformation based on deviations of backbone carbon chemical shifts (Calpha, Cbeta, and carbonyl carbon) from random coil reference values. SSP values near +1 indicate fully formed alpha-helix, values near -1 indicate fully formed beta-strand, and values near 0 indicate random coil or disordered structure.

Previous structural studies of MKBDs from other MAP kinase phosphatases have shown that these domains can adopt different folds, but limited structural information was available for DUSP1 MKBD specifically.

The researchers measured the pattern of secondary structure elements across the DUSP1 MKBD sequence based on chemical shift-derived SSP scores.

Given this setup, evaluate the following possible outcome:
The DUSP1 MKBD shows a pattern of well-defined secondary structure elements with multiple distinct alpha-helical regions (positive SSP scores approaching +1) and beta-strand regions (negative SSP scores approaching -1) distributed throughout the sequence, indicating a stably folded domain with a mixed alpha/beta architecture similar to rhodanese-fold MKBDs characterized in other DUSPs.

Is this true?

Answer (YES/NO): YES